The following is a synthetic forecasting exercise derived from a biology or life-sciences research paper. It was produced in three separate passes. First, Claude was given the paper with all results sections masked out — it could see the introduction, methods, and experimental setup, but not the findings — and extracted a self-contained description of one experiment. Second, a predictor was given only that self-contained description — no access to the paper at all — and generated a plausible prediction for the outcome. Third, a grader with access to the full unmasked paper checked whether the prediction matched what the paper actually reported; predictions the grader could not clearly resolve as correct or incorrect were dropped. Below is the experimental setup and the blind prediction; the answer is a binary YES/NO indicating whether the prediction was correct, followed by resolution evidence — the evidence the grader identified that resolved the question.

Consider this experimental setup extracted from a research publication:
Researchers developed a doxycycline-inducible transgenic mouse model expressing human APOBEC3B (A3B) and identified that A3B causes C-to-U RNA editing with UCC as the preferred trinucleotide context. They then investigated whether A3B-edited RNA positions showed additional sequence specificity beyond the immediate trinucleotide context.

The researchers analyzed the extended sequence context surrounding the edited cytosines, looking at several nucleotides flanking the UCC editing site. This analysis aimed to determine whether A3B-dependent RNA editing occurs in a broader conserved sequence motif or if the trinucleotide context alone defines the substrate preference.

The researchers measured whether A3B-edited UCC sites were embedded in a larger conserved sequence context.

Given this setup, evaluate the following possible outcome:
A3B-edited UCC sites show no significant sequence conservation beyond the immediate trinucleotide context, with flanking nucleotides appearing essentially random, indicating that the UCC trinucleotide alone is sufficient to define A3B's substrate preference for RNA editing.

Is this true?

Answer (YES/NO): NO